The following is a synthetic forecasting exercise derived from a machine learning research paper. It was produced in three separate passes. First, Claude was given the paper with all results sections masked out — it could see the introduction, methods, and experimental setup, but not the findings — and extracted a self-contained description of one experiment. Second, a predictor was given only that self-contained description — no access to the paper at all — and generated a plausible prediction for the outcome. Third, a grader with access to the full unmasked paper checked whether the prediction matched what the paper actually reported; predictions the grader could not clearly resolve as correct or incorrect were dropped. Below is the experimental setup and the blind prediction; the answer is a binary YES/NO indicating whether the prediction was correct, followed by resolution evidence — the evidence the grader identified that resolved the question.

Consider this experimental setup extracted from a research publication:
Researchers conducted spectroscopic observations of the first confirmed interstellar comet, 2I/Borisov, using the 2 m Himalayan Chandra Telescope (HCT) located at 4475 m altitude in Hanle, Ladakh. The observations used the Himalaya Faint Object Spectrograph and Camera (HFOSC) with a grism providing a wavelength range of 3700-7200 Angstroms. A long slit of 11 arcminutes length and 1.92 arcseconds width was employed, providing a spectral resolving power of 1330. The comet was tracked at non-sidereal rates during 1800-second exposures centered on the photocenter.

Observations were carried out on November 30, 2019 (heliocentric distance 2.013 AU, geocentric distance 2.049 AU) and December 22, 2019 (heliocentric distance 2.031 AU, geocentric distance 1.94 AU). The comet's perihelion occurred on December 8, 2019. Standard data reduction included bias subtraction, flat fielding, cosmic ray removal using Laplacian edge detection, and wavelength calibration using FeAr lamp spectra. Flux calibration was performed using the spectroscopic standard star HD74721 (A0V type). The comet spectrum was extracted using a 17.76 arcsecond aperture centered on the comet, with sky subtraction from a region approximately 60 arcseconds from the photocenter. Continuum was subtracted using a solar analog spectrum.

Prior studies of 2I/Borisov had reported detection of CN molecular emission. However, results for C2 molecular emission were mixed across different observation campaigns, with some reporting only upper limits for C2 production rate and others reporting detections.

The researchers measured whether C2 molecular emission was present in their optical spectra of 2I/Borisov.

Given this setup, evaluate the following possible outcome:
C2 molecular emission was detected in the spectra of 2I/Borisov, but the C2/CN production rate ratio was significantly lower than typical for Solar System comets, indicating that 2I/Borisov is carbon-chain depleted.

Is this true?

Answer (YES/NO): YES